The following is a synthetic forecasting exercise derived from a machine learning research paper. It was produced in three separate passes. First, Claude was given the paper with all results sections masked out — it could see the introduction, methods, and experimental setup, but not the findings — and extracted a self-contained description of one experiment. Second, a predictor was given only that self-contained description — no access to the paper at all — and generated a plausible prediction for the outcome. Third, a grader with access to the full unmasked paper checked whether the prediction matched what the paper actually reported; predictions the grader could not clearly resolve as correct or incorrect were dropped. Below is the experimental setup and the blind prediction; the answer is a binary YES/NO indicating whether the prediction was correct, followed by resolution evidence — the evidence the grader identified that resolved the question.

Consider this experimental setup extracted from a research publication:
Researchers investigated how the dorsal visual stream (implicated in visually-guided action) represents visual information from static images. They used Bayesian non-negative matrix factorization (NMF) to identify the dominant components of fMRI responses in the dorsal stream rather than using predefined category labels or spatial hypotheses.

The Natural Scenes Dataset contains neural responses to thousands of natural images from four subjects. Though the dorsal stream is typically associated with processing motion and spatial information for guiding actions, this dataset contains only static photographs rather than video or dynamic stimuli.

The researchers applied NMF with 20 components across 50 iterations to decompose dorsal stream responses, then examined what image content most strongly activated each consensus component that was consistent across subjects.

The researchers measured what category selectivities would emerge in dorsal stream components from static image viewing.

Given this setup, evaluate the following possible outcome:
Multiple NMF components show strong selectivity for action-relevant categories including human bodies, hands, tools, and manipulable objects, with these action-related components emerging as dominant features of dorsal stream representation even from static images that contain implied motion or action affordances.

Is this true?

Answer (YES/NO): NO